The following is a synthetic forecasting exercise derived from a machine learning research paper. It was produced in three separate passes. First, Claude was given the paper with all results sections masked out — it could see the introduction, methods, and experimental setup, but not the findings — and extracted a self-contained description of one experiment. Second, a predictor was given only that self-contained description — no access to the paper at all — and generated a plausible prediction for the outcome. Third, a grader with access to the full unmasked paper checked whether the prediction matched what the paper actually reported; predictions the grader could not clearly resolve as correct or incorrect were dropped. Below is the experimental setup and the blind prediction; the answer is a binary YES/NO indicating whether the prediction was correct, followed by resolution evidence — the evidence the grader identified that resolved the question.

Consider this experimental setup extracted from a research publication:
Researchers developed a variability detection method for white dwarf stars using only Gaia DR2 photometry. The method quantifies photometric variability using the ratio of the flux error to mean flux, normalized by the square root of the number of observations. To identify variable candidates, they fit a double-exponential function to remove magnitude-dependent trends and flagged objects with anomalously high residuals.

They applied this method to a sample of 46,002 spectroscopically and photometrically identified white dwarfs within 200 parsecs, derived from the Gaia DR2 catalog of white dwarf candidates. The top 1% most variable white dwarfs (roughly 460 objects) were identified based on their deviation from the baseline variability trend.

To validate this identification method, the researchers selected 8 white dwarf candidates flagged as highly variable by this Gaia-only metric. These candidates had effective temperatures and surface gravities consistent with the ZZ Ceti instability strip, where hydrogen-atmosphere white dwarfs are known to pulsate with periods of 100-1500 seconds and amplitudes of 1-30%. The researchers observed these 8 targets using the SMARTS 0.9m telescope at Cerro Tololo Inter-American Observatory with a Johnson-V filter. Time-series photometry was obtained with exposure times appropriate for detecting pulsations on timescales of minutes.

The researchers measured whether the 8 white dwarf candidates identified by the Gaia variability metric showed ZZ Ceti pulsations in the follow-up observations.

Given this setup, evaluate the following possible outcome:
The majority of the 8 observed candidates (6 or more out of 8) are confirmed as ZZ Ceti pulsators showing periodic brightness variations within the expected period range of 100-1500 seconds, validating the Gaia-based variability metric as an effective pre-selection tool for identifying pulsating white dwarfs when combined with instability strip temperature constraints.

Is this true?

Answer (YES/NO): YES